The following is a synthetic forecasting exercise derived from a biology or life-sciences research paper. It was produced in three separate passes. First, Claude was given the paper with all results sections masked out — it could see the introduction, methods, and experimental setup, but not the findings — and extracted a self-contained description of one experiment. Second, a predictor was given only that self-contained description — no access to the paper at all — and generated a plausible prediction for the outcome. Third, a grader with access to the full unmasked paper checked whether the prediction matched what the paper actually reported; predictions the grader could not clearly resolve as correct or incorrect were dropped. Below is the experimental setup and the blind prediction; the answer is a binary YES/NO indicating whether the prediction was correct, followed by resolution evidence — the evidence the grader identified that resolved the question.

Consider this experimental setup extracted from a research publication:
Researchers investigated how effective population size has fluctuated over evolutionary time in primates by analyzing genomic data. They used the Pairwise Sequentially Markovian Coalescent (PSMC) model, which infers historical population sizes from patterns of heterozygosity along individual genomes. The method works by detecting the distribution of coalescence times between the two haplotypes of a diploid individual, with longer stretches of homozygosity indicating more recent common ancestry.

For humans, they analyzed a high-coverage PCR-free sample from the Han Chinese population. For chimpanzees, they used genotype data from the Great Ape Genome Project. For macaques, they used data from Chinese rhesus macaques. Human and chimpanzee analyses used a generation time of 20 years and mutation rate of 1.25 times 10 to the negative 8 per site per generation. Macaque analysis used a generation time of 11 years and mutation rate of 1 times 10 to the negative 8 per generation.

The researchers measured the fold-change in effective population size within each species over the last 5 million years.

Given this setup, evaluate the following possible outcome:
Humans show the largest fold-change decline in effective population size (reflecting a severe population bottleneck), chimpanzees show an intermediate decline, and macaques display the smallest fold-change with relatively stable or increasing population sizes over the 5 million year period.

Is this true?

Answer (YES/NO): NO